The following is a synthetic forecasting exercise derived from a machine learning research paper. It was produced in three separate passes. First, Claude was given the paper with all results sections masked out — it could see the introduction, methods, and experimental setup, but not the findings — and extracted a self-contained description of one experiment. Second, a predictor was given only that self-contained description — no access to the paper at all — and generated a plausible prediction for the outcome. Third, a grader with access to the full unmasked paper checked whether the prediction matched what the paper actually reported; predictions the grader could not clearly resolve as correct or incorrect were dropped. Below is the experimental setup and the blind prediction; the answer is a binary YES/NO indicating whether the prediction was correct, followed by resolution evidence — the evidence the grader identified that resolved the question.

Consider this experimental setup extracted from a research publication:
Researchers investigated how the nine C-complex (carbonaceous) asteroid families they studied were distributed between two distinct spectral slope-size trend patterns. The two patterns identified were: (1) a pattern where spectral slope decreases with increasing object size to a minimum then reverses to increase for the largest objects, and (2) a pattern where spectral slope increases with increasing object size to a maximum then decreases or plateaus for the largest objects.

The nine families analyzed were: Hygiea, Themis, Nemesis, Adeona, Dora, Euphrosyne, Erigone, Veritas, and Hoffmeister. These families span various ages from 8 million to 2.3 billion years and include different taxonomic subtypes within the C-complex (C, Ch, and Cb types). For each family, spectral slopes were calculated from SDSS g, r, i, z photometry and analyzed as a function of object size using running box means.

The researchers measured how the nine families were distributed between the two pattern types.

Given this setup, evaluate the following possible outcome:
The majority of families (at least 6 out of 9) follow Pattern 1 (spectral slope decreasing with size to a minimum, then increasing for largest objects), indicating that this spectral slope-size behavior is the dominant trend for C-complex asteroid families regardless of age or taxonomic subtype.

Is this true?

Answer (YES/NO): YES